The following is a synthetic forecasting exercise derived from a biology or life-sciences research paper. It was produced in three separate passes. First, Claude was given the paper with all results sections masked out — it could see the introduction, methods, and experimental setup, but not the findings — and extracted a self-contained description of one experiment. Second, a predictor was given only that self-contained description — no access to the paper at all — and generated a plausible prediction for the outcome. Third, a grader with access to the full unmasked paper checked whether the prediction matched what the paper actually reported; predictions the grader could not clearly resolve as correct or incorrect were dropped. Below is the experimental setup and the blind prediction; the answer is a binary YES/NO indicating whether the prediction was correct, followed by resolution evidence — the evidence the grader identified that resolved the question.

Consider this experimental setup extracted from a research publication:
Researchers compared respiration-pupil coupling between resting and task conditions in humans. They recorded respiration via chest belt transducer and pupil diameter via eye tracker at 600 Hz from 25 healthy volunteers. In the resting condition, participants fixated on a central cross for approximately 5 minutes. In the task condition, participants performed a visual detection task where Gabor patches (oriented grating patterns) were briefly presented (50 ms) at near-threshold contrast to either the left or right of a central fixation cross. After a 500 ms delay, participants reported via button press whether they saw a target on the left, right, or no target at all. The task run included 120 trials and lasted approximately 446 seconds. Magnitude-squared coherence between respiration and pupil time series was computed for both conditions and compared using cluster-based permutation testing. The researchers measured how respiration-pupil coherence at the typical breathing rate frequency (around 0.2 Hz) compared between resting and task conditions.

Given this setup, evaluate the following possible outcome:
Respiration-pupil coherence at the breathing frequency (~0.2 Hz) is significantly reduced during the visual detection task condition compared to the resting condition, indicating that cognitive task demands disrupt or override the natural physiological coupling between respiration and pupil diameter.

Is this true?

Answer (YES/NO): YES